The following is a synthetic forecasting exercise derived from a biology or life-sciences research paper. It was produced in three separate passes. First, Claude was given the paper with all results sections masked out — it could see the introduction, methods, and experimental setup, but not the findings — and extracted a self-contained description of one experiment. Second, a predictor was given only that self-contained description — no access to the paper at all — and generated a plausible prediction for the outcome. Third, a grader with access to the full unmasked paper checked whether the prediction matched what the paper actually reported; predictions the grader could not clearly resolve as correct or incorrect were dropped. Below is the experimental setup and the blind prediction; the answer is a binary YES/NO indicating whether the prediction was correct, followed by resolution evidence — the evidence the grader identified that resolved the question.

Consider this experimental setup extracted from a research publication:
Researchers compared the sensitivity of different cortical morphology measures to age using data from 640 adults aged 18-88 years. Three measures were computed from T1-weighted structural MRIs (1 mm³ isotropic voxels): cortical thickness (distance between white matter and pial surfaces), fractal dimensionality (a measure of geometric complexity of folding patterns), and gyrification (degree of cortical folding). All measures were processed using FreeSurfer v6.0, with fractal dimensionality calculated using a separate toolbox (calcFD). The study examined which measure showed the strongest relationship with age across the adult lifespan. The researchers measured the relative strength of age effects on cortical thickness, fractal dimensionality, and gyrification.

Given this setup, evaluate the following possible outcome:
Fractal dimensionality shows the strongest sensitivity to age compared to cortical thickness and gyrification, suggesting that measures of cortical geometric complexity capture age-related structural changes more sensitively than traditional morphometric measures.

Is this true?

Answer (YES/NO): YES